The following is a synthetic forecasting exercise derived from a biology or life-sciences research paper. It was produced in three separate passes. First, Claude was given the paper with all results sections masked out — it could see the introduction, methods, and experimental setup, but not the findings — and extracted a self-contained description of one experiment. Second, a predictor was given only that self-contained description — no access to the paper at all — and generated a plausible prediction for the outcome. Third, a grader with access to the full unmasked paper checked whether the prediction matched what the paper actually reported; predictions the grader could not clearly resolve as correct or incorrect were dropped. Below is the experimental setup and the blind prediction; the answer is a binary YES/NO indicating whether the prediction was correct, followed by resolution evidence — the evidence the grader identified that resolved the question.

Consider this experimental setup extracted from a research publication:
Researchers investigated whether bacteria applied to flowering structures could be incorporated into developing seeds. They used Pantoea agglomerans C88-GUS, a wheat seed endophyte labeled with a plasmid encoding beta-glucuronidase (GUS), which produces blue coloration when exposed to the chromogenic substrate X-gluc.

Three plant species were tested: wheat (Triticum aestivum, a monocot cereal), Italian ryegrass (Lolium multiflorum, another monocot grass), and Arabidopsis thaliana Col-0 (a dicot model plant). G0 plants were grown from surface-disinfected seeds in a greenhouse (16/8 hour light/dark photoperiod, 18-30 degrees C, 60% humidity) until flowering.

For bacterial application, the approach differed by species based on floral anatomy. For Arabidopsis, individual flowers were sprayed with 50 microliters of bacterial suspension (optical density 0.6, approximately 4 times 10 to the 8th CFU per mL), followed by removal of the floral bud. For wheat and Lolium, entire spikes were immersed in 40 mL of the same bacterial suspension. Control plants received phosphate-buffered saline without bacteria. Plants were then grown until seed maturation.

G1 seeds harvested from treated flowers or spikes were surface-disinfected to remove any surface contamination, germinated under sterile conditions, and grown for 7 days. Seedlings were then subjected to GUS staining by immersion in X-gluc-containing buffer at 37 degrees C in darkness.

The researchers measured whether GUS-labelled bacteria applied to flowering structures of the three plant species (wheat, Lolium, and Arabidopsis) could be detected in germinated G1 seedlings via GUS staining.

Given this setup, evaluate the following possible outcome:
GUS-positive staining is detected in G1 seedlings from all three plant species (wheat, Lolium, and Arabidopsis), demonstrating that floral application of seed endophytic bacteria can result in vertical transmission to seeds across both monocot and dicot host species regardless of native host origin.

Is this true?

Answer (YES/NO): NO